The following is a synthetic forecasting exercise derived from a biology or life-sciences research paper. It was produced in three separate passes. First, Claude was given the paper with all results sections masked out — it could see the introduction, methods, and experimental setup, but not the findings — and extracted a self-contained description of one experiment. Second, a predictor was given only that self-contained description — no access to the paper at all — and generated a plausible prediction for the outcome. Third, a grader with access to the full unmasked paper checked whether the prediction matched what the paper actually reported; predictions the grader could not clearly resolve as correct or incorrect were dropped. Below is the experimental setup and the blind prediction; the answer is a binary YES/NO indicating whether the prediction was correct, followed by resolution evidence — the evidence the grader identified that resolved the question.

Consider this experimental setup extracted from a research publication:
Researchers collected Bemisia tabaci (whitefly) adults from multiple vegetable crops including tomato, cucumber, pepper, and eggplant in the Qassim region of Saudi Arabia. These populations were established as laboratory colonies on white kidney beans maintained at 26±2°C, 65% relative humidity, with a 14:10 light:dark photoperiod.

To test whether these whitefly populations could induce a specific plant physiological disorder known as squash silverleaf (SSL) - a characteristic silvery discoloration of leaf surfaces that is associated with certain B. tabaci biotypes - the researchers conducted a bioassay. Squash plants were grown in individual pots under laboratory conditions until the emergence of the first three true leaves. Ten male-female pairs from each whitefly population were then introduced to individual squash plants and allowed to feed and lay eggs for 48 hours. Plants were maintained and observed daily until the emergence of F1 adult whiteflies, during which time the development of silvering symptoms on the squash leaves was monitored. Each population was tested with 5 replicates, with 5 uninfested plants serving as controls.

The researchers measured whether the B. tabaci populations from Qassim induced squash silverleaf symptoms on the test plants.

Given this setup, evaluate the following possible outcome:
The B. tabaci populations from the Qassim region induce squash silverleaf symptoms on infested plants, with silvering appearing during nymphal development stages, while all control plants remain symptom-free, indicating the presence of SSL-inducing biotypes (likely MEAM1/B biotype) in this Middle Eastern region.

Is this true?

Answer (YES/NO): NO